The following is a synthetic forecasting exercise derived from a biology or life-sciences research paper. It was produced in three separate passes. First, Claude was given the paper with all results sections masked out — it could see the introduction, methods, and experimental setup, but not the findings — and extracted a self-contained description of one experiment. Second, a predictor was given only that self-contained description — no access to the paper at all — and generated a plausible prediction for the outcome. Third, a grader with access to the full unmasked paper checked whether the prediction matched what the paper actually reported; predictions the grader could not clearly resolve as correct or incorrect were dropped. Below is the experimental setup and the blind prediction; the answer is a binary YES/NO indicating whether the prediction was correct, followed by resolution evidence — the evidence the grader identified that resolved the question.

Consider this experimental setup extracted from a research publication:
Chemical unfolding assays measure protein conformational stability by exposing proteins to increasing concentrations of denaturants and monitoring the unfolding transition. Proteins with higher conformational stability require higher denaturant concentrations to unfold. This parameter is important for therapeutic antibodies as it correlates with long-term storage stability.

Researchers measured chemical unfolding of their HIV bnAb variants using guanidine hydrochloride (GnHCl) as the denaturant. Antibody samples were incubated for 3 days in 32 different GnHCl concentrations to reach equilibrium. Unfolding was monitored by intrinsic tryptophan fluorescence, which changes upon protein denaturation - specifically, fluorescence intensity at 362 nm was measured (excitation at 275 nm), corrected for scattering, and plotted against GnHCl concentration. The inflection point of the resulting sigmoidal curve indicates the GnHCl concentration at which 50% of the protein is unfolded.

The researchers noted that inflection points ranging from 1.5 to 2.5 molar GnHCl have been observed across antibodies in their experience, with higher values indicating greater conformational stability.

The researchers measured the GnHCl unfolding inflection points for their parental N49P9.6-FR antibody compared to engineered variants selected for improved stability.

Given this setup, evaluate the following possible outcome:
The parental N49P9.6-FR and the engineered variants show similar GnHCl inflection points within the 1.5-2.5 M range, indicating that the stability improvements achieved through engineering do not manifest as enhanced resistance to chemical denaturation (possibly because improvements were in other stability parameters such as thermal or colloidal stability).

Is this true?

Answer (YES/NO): NO